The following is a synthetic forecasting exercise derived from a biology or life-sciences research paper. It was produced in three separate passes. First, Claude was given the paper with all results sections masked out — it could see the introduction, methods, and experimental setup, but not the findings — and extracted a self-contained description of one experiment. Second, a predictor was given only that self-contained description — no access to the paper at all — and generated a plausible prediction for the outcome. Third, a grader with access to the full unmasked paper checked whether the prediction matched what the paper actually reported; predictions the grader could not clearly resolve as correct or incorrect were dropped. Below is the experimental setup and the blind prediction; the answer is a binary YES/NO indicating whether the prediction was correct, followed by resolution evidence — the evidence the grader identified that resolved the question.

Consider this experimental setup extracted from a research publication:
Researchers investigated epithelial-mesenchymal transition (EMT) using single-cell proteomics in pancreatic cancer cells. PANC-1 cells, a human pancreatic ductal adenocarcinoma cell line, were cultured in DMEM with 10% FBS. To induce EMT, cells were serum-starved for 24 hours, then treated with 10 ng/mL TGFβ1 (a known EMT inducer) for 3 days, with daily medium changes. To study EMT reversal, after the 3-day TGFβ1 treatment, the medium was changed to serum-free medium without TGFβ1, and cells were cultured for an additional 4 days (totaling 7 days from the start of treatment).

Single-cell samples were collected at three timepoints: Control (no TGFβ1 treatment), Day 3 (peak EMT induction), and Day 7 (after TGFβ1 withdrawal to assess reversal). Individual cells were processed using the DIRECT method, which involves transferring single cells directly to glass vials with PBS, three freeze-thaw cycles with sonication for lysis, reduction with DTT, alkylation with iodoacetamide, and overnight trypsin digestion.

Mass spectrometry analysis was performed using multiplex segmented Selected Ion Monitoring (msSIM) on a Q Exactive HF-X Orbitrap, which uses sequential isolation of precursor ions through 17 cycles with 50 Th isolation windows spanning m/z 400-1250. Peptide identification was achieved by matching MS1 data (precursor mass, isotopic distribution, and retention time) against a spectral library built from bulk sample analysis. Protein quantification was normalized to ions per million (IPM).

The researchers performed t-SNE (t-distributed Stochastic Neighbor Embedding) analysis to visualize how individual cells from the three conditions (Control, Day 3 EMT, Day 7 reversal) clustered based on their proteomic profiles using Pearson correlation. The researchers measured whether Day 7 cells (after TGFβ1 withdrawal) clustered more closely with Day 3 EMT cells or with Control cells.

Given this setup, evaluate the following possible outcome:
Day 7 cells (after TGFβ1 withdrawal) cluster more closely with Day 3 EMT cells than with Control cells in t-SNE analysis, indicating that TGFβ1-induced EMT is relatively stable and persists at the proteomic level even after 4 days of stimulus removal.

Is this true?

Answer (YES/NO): YES